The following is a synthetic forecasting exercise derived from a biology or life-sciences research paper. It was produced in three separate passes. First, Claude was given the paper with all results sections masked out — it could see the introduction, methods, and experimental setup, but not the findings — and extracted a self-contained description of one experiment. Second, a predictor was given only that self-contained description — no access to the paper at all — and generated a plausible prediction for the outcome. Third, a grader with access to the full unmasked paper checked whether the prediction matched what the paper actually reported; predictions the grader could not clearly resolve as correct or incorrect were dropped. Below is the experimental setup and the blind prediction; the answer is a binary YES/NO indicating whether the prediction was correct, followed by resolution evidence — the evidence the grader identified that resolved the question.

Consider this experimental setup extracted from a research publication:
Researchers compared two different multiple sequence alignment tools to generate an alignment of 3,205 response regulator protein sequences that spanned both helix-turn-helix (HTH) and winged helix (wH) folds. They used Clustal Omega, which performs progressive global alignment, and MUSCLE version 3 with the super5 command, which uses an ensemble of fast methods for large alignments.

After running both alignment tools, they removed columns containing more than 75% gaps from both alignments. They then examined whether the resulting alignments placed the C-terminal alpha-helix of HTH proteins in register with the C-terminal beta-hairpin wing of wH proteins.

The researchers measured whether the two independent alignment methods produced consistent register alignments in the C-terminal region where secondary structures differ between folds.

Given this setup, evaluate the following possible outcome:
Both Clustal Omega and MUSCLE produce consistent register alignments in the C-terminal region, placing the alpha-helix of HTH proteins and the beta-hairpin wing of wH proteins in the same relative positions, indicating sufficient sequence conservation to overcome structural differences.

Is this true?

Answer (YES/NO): YES